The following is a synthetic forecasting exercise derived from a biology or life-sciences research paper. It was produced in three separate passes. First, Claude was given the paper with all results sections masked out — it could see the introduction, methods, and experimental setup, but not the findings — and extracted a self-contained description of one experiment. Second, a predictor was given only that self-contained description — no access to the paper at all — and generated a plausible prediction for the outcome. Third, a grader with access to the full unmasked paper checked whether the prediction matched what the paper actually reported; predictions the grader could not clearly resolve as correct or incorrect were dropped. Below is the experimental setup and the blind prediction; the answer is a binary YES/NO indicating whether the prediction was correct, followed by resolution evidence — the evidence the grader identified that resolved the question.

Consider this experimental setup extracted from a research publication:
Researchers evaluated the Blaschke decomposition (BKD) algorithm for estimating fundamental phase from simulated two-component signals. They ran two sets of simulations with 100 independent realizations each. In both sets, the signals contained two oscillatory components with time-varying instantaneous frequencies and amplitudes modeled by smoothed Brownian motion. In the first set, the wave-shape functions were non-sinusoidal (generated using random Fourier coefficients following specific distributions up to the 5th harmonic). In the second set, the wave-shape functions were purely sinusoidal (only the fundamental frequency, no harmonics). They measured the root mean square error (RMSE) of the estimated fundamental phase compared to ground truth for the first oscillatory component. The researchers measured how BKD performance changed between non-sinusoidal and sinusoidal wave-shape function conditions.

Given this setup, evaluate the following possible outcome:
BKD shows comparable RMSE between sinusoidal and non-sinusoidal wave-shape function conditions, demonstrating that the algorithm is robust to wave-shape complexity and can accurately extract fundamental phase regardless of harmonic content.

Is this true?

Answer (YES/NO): NO